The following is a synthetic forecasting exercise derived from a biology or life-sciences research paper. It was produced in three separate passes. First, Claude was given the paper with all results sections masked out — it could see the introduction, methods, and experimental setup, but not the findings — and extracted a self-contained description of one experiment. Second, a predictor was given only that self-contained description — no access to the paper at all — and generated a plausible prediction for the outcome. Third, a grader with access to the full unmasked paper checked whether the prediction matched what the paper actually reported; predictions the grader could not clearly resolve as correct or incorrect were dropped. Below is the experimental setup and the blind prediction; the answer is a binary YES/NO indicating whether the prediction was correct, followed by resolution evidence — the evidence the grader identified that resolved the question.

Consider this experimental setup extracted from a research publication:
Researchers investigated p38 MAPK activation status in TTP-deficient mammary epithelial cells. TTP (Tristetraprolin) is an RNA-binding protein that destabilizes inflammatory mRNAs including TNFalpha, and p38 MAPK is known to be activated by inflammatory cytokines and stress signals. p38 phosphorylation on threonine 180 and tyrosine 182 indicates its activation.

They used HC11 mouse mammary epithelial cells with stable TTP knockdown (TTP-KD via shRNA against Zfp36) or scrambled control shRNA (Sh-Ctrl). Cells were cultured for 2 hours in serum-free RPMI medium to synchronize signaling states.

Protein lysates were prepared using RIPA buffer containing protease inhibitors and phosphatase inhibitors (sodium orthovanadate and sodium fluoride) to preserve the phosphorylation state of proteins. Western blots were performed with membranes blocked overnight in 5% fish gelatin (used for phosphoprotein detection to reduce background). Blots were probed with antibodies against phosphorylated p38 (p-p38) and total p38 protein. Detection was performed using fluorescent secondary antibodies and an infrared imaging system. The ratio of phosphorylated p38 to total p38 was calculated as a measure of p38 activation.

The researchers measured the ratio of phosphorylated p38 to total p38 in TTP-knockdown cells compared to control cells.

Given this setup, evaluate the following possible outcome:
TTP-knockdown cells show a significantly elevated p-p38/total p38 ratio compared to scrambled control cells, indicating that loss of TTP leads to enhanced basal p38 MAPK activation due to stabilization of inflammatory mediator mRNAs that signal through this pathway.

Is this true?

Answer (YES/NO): YES